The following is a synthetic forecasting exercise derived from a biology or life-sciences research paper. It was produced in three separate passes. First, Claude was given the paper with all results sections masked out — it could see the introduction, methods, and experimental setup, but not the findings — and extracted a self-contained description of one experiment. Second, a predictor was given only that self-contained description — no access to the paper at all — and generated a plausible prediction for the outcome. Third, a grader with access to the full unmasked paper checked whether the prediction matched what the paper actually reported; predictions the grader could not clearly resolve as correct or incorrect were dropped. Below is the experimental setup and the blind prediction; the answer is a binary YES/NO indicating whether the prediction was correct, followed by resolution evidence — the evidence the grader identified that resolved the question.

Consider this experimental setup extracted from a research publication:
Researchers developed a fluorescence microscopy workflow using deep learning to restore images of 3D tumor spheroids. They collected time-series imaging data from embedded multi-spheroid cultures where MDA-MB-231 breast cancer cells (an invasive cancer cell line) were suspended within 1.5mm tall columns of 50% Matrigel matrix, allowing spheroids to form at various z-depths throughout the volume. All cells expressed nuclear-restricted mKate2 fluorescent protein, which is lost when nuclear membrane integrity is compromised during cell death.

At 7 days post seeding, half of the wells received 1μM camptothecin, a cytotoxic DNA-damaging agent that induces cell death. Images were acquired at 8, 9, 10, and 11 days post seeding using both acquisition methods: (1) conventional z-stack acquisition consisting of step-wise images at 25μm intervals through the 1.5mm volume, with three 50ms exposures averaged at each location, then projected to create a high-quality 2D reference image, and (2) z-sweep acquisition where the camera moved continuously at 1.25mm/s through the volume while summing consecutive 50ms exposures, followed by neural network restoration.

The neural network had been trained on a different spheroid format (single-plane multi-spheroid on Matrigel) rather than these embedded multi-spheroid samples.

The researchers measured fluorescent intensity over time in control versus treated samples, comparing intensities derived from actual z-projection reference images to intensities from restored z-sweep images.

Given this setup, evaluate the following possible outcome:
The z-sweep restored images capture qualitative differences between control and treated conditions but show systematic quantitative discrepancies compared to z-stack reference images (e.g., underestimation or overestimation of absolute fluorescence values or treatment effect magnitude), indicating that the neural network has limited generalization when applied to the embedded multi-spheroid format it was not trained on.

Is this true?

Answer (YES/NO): NO